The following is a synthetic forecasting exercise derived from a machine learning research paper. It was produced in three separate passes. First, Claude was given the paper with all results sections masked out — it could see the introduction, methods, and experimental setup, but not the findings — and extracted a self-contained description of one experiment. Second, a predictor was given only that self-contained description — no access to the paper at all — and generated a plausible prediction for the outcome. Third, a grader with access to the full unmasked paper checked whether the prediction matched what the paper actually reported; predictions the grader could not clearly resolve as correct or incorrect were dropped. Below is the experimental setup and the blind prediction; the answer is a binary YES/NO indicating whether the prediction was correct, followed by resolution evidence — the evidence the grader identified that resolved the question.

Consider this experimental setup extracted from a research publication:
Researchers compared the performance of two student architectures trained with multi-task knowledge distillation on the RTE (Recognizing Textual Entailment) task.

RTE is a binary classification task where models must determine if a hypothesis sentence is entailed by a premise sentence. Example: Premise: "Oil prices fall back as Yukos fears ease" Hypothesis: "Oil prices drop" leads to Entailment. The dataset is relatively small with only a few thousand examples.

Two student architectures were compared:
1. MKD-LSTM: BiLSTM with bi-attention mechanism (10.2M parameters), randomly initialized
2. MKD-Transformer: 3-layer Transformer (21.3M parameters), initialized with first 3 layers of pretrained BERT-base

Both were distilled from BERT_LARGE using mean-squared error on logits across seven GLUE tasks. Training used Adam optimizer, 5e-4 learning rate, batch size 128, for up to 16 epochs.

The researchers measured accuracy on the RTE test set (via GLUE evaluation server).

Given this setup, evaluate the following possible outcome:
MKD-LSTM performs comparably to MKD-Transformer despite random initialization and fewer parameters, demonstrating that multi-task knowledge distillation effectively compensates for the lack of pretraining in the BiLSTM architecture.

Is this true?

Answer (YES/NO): YES